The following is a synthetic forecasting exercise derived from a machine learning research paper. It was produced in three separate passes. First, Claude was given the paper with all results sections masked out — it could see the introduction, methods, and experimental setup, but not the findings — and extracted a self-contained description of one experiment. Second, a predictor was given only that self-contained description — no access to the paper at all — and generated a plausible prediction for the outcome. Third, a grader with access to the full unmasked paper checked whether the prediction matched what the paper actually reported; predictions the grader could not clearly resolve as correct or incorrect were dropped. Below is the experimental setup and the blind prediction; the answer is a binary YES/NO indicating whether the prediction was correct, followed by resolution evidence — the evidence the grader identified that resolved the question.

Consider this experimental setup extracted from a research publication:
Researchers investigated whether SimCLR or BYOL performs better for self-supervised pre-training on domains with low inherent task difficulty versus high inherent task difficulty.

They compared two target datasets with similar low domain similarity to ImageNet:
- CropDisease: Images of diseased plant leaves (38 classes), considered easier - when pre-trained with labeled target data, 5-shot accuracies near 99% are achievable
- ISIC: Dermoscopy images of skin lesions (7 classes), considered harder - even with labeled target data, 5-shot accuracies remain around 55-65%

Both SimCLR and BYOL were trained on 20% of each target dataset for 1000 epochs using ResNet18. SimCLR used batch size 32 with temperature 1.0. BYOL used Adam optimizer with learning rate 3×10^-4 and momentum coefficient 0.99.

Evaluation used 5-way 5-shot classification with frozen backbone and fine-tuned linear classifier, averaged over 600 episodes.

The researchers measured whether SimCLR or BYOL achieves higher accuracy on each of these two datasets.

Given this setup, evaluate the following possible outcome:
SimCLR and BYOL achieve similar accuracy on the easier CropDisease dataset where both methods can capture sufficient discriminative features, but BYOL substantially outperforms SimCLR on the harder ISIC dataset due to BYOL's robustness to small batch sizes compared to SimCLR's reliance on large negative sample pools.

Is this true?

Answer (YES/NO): NO